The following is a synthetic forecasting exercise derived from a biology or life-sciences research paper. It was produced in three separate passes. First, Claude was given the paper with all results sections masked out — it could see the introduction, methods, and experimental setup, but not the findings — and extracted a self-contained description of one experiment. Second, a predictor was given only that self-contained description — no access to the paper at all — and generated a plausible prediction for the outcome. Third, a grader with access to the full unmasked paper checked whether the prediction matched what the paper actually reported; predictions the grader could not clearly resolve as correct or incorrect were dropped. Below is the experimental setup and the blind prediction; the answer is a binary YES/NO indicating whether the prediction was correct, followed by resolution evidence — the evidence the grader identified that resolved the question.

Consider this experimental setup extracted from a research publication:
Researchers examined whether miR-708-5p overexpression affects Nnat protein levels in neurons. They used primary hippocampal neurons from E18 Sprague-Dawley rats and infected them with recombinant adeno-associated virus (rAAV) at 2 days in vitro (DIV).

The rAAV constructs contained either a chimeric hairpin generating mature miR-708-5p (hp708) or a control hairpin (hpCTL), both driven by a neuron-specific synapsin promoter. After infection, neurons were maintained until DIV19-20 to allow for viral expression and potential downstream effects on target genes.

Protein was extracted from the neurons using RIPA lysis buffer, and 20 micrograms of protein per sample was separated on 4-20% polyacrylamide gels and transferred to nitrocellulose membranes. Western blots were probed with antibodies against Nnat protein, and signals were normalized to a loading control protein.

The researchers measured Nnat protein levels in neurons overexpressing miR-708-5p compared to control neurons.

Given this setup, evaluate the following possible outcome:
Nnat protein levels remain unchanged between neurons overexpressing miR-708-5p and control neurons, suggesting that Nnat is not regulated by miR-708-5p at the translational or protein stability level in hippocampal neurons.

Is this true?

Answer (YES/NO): NO